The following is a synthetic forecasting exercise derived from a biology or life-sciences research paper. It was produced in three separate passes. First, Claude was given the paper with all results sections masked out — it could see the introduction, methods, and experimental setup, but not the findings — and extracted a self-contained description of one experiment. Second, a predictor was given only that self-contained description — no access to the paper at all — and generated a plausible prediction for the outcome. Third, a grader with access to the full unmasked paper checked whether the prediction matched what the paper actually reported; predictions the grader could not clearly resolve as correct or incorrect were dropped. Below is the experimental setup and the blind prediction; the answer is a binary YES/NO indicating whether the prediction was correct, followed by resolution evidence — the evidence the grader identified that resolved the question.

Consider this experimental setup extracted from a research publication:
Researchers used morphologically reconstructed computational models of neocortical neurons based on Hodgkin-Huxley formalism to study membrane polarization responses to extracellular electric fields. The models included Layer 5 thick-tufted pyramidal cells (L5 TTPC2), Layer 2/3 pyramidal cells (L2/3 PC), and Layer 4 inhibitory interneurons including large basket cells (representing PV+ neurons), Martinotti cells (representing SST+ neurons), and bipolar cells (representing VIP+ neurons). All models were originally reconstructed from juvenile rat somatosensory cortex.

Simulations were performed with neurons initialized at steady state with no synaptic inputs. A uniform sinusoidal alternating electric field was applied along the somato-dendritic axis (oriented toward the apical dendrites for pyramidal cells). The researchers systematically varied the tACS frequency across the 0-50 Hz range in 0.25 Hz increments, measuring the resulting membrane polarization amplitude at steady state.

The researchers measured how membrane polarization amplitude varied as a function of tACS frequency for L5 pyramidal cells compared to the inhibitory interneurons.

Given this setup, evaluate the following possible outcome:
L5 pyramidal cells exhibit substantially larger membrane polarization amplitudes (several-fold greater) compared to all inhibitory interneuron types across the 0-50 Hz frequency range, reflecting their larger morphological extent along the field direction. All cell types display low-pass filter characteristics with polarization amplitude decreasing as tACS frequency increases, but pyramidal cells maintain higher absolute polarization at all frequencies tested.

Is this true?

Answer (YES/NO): NO